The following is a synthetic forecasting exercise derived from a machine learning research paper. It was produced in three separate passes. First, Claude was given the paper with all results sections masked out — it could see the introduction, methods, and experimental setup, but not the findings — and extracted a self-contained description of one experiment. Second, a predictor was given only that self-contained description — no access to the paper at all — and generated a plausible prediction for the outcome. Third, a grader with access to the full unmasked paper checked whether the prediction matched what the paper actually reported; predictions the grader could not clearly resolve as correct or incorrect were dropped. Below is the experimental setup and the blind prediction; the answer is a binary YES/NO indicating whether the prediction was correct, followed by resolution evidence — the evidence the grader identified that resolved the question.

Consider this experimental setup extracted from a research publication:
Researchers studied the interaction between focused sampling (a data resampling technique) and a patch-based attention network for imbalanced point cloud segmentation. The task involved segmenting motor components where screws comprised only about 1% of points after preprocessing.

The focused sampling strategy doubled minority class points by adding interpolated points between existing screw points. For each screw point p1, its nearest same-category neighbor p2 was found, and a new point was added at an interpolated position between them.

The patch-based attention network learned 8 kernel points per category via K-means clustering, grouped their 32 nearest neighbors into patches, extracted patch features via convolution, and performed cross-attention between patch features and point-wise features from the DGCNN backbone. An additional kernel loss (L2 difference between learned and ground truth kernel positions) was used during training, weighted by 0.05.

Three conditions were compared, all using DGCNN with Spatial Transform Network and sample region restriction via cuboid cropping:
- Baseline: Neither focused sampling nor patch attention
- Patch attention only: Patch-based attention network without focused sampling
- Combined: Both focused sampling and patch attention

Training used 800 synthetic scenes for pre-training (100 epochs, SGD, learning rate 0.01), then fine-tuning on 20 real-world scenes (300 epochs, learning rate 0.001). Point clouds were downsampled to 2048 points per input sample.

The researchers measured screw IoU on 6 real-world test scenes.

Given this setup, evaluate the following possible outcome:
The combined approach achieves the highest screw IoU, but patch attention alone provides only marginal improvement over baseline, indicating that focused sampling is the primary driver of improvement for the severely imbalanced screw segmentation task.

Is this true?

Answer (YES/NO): NO